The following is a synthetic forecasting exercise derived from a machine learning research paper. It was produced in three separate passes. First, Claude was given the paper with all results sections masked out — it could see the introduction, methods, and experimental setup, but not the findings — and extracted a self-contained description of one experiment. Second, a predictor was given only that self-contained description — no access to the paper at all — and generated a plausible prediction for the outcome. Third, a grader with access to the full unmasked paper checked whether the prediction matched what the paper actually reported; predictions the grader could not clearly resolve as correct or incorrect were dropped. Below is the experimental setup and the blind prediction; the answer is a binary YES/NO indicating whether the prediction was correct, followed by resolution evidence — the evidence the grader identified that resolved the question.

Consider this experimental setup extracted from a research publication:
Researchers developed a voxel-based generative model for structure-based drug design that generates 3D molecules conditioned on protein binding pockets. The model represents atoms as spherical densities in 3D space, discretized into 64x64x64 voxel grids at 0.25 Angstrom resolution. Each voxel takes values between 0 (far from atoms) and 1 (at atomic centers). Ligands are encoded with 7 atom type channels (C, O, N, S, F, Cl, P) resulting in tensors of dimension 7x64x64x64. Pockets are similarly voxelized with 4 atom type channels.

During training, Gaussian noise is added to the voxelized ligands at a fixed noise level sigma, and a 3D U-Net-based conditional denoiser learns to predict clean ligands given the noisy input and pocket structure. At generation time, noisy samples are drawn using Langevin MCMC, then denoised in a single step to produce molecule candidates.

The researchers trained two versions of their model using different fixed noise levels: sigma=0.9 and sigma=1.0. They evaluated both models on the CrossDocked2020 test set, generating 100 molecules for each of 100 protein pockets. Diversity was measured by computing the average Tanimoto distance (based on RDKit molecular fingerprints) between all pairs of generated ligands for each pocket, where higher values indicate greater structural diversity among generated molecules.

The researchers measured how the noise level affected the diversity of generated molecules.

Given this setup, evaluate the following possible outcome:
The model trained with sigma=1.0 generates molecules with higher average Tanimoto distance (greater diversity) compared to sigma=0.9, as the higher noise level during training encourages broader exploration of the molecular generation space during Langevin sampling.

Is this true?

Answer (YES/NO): YES